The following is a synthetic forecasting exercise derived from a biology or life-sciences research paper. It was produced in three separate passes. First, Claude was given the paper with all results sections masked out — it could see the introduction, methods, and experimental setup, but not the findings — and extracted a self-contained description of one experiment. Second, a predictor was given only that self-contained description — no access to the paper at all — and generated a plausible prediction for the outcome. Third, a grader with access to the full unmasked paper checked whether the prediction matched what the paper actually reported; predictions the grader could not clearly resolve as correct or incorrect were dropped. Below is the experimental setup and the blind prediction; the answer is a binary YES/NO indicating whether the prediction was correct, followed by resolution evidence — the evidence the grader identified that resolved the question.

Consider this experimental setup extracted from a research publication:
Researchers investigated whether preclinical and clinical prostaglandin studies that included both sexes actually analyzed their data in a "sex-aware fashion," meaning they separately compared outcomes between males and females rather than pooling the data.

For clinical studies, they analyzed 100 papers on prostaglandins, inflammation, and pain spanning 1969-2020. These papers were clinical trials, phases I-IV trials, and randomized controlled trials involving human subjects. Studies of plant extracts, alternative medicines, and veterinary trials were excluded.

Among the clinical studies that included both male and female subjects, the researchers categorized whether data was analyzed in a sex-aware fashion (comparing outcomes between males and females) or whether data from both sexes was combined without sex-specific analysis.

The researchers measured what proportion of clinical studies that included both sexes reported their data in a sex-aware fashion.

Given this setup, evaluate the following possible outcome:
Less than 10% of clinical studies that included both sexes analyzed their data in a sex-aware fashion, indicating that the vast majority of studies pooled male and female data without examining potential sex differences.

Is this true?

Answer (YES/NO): YES